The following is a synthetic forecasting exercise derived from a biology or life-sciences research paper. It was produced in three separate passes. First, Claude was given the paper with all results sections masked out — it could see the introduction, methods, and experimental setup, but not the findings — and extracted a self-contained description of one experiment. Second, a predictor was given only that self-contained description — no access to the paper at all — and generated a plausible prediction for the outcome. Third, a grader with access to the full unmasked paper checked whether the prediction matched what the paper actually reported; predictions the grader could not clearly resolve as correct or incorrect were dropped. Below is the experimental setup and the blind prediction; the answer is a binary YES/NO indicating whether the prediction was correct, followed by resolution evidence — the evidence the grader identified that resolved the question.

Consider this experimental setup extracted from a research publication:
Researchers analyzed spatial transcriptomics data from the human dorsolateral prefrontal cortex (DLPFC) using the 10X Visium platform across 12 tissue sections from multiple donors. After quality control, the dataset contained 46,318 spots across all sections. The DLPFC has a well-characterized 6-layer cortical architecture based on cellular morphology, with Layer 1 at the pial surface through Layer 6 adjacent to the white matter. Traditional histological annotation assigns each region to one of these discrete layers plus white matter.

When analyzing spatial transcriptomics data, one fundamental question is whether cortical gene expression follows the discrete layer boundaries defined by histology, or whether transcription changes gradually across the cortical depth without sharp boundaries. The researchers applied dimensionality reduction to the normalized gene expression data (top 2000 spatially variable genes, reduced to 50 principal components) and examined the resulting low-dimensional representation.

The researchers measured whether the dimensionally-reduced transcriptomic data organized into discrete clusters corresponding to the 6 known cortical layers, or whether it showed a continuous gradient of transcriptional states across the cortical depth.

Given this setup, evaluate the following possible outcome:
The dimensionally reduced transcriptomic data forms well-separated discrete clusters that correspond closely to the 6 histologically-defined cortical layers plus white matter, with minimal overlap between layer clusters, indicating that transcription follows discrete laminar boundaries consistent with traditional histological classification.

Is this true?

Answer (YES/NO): NO